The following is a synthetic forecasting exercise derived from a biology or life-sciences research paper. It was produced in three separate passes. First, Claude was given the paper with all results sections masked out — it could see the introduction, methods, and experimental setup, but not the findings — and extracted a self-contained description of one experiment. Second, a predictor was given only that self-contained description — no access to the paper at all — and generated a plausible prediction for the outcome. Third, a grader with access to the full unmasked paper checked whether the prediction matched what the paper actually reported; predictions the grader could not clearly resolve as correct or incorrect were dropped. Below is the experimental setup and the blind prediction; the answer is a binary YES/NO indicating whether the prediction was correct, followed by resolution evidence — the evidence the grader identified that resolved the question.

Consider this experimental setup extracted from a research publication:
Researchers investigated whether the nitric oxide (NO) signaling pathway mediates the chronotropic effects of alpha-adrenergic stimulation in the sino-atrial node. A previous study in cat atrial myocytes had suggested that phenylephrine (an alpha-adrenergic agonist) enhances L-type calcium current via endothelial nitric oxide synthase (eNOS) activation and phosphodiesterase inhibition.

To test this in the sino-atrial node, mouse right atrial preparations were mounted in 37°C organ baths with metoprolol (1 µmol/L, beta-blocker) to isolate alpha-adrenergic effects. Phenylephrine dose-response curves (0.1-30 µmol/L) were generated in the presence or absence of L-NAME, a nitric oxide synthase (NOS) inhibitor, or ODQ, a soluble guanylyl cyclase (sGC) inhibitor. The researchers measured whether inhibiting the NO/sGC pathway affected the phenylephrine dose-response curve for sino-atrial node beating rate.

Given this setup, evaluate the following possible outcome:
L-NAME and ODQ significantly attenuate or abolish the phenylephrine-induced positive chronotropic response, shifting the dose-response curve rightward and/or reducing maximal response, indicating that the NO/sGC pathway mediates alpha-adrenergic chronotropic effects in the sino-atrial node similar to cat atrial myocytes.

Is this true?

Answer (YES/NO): NO